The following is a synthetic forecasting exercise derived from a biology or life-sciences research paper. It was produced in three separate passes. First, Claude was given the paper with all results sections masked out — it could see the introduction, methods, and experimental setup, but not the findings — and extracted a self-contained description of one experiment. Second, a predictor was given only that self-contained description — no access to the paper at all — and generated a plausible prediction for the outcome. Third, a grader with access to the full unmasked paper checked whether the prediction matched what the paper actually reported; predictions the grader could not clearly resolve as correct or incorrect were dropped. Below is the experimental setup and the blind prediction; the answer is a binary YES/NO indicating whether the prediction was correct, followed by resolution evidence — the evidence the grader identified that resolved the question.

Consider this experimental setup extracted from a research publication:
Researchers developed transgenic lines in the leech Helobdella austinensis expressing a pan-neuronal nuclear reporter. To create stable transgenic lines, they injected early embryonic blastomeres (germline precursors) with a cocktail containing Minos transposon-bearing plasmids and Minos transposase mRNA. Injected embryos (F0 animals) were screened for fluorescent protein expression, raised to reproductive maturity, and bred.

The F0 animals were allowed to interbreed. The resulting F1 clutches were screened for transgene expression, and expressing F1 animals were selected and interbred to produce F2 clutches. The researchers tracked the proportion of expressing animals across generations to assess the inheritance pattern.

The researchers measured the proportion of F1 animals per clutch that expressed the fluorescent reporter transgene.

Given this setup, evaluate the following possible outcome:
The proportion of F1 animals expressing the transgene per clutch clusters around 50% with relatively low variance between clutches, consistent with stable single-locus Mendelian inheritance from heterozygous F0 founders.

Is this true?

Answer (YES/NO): NO